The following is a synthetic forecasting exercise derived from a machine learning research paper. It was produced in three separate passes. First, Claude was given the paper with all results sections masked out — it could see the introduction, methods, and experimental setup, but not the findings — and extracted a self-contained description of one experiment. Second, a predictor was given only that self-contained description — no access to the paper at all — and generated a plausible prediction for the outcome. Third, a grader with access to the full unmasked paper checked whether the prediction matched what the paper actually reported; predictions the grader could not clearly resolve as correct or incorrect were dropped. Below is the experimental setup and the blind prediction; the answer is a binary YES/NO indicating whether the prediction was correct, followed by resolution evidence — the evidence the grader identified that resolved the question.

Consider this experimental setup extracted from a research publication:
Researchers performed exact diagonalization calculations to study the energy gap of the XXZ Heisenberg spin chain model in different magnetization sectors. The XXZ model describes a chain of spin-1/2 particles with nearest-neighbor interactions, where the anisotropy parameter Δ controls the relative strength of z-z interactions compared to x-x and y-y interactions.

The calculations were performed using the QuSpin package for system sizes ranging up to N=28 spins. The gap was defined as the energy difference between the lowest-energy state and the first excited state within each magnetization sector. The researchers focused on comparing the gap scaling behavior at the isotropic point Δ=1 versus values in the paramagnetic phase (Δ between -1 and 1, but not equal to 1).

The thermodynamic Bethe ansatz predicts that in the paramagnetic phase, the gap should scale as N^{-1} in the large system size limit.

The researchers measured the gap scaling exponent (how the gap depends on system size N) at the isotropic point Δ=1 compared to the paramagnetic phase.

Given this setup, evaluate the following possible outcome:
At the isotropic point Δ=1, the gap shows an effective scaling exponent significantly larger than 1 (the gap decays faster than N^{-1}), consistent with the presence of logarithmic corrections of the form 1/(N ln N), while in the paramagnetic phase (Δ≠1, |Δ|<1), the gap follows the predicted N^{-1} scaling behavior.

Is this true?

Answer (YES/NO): NO